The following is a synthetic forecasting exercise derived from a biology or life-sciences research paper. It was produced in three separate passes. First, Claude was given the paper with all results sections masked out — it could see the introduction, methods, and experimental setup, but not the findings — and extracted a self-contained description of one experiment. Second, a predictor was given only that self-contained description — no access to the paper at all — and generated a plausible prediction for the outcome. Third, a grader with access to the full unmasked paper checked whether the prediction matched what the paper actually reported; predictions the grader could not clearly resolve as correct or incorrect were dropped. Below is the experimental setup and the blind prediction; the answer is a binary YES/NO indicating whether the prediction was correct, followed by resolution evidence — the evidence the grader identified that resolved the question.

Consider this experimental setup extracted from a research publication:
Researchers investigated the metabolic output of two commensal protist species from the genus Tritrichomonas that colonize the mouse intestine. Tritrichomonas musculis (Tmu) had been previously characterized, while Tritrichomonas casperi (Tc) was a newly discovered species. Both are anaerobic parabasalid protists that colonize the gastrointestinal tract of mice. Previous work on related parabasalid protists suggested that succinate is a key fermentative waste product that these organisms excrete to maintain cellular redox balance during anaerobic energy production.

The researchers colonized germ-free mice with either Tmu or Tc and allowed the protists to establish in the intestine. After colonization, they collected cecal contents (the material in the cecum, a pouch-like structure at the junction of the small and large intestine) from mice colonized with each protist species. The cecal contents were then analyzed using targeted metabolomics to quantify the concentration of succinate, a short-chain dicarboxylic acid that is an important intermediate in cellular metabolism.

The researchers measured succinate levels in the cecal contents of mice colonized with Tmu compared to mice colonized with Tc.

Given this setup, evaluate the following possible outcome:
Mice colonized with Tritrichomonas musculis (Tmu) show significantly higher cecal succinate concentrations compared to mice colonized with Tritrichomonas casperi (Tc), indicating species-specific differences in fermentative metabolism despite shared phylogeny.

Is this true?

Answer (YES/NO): YES